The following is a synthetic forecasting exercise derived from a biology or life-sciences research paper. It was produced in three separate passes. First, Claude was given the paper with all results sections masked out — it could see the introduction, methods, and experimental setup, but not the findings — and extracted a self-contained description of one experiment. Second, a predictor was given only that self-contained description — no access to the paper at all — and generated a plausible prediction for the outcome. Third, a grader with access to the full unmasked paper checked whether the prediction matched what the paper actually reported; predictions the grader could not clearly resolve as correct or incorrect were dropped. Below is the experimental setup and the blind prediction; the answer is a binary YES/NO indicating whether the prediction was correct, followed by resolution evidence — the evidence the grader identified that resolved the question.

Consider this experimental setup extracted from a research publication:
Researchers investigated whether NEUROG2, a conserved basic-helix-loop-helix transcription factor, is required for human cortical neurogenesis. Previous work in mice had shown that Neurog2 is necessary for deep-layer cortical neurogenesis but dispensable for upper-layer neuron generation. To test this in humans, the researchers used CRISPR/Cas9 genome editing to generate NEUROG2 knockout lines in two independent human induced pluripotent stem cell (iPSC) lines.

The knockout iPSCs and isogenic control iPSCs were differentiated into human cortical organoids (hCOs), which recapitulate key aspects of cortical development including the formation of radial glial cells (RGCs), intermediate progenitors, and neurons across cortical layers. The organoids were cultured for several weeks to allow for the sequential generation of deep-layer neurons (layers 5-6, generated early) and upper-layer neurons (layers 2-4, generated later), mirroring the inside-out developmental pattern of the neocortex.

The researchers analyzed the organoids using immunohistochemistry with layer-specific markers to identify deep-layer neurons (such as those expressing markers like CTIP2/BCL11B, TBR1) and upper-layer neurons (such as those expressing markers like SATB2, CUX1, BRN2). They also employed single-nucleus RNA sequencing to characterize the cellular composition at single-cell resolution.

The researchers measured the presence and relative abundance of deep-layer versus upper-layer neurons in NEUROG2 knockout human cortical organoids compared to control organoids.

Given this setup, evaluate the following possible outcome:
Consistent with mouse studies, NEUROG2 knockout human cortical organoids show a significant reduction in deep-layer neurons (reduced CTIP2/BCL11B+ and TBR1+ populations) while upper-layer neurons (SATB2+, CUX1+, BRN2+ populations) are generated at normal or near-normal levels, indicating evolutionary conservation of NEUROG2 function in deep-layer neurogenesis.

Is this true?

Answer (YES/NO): NO